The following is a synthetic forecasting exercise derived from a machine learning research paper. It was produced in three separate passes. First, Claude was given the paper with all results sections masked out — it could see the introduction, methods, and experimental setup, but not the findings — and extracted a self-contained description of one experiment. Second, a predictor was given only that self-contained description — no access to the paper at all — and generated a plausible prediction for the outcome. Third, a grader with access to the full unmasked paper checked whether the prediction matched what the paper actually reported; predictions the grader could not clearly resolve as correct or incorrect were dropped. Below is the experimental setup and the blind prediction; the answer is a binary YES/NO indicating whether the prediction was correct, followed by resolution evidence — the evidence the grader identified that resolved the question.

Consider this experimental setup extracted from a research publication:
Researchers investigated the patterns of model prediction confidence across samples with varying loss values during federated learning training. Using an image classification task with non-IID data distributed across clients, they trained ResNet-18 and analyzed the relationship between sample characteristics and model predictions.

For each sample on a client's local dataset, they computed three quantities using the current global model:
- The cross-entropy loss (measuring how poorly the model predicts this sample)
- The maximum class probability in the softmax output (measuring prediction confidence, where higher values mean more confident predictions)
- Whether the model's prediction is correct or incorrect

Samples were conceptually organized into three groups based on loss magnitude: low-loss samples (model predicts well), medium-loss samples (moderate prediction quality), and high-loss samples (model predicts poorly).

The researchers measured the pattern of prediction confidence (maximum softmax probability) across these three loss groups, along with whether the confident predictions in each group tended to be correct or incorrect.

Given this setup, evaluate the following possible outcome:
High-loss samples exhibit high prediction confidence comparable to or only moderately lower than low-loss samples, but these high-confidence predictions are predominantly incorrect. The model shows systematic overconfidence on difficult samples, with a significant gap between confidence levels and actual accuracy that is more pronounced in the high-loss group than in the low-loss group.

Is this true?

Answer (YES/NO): YES